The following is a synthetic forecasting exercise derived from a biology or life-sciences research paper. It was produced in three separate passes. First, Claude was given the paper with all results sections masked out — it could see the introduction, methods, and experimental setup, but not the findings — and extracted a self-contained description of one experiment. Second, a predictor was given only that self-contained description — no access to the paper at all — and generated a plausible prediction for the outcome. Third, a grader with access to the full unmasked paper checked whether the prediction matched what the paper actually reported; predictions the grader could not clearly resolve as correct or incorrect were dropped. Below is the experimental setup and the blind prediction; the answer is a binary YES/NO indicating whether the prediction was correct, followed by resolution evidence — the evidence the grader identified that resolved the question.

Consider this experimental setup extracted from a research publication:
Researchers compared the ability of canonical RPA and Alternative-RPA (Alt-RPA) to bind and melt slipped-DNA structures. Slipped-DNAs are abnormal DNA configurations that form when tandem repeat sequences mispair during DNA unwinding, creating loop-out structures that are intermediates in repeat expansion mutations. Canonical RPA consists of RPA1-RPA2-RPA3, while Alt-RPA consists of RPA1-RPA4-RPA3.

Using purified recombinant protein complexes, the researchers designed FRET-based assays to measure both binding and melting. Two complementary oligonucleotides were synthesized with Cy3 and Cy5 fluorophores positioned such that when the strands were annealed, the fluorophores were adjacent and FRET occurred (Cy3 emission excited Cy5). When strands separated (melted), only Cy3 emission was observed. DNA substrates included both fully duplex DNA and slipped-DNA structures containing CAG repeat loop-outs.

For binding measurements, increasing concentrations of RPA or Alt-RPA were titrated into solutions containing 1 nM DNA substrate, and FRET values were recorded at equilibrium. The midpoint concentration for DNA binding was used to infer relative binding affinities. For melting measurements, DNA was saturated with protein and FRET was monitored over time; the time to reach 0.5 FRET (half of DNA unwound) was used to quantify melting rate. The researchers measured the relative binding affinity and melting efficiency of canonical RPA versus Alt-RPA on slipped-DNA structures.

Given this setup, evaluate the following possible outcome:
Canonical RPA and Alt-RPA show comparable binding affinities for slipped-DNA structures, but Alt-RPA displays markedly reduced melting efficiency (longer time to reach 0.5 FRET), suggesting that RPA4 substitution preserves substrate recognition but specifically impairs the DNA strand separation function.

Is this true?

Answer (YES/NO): NO